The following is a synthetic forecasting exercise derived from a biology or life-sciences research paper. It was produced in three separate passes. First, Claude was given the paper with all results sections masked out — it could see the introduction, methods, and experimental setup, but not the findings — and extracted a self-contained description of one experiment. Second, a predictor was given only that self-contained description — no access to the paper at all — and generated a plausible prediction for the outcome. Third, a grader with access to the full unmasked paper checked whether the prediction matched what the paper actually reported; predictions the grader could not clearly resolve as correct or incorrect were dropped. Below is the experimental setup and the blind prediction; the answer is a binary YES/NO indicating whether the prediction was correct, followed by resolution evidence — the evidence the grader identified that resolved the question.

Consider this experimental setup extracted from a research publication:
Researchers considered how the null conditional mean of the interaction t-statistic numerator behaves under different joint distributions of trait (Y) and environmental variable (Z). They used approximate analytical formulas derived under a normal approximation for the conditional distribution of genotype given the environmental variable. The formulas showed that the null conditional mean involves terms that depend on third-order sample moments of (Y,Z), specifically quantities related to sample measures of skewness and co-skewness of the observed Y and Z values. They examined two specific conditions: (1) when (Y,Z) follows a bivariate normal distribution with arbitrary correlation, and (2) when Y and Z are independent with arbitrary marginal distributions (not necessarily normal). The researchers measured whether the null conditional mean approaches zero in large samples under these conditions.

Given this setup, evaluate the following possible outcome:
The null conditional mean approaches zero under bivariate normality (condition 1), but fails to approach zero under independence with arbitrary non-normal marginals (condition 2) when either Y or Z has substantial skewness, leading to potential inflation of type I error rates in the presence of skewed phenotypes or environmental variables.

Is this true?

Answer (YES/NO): NO